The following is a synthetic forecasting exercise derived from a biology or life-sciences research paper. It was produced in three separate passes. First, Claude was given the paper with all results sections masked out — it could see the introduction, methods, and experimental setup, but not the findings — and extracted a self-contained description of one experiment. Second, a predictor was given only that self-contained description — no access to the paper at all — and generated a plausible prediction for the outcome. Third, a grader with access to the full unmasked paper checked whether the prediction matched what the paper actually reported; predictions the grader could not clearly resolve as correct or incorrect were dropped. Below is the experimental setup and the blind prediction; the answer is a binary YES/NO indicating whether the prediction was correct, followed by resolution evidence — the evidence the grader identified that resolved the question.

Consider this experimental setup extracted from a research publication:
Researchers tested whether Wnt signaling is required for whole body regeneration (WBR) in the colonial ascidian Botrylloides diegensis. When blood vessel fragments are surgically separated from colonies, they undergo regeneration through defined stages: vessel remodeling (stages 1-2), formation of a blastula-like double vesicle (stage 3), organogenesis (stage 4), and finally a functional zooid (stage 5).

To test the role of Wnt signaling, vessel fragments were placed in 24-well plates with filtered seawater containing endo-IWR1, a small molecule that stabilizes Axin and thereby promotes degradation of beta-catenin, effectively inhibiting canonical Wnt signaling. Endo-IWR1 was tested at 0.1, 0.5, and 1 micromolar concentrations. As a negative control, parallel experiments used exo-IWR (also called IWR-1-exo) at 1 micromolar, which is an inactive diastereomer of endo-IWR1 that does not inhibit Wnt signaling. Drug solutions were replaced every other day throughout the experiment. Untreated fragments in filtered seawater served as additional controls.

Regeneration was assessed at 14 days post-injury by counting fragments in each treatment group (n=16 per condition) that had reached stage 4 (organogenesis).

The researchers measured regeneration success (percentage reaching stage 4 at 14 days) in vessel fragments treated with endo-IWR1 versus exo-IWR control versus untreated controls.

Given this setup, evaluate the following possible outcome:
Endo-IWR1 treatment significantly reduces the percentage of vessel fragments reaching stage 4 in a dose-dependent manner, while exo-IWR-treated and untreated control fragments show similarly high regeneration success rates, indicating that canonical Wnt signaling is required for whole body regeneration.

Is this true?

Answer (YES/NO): YES